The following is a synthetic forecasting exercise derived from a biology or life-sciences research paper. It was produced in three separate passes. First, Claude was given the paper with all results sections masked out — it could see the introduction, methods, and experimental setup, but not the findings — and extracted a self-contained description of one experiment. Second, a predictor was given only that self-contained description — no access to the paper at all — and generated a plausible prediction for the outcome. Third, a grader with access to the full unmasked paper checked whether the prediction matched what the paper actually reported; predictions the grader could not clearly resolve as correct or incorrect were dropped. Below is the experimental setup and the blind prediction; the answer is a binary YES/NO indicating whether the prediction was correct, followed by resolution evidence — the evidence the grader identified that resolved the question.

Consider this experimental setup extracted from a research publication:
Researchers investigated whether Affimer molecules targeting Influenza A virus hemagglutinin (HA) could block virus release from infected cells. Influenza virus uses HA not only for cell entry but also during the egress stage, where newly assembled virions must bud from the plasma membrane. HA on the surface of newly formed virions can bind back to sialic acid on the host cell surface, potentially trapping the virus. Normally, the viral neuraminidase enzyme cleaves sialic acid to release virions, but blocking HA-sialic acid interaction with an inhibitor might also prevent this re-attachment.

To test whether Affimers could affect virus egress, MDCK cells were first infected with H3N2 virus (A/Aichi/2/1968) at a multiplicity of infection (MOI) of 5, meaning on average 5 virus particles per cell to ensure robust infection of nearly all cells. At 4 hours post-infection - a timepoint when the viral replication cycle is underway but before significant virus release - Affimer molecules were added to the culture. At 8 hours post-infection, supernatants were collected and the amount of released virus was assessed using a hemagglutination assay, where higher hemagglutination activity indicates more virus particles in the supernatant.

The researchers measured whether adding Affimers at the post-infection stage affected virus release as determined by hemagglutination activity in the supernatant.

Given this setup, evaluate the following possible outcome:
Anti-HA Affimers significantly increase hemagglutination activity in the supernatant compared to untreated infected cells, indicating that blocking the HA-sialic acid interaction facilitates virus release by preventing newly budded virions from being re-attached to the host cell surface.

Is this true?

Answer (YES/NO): NO